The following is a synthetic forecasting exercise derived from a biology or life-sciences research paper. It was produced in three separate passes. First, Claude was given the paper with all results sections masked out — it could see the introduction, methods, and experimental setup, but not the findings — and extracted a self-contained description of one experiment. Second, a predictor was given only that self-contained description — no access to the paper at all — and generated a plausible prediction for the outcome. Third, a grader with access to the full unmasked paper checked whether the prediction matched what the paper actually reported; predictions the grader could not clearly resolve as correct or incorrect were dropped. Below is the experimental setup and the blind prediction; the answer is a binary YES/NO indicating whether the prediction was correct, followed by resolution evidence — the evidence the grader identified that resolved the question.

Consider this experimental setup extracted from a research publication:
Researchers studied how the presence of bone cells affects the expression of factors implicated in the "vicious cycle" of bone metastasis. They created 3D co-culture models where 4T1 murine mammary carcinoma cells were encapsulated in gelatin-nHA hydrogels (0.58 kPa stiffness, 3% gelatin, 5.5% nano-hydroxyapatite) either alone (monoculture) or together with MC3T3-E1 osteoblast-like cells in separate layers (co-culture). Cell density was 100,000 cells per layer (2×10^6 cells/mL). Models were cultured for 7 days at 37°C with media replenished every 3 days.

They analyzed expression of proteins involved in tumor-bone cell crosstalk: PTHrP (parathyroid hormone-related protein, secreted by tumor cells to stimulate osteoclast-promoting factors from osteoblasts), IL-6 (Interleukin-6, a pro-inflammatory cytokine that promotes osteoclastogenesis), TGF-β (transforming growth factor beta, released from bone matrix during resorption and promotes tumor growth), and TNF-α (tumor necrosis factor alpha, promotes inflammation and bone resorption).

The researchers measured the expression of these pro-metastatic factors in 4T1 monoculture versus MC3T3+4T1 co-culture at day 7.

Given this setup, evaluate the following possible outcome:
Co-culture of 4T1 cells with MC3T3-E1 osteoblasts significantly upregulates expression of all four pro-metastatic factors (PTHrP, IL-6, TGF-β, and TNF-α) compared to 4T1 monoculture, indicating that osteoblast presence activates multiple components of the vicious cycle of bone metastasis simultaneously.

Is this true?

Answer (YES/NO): NO